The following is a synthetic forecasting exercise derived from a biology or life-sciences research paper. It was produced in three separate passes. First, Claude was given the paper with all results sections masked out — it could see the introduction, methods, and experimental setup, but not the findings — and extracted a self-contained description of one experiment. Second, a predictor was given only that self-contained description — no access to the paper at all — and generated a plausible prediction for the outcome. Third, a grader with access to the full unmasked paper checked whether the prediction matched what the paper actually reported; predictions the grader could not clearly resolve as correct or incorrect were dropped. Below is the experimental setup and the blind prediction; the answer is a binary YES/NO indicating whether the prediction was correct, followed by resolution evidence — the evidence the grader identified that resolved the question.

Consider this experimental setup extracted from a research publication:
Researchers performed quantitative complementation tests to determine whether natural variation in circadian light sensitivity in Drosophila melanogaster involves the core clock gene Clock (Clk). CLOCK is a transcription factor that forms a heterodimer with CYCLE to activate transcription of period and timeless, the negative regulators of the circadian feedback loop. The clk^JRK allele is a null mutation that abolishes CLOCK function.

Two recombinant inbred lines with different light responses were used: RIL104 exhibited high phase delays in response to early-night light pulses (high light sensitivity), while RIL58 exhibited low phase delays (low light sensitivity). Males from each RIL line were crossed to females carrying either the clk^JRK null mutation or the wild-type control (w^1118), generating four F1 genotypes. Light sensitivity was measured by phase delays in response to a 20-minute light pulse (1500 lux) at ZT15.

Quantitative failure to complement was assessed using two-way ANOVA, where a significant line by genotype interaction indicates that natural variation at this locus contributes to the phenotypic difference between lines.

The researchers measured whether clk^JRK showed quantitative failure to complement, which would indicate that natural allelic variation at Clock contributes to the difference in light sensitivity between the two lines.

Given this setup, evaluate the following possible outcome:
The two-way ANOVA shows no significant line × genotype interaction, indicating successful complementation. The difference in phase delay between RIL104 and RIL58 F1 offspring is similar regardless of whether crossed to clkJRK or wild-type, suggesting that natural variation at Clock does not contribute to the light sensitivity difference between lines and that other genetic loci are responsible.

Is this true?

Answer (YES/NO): YES